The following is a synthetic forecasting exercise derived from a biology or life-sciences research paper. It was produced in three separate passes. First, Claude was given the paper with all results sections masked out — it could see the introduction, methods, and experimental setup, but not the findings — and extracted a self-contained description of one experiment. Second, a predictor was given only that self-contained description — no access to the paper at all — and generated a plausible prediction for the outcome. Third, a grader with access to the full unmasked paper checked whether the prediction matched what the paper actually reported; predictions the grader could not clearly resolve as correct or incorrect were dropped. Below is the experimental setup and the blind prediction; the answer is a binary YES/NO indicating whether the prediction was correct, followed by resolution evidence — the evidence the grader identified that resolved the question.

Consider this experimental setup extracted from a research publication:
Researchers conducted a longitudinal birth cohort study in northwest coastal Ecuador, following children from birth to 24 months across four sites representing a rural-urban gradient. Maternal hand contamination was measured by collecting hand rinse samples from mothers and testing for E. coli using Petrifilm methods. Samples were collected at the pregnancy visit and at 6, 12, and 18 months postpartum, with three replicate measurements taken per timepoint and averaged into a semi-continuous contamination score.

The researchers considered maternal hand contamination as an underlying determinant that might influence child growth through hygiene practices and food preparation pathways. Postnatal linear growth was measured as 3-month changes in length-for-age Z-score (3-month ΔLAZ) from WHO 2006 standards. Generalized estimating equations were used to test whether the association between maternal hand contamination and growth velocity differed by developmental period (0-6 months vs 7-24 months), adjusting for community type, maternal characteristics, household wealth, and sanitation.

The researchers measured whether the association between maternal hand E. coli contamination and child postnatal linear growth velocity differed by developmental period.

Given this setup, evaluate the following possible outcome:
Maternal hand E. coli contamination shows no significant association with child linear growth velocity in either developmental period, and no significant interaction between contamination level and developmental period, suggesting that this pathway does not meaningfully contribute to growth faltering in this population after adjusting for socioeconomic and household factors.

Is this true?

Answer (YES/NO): YES